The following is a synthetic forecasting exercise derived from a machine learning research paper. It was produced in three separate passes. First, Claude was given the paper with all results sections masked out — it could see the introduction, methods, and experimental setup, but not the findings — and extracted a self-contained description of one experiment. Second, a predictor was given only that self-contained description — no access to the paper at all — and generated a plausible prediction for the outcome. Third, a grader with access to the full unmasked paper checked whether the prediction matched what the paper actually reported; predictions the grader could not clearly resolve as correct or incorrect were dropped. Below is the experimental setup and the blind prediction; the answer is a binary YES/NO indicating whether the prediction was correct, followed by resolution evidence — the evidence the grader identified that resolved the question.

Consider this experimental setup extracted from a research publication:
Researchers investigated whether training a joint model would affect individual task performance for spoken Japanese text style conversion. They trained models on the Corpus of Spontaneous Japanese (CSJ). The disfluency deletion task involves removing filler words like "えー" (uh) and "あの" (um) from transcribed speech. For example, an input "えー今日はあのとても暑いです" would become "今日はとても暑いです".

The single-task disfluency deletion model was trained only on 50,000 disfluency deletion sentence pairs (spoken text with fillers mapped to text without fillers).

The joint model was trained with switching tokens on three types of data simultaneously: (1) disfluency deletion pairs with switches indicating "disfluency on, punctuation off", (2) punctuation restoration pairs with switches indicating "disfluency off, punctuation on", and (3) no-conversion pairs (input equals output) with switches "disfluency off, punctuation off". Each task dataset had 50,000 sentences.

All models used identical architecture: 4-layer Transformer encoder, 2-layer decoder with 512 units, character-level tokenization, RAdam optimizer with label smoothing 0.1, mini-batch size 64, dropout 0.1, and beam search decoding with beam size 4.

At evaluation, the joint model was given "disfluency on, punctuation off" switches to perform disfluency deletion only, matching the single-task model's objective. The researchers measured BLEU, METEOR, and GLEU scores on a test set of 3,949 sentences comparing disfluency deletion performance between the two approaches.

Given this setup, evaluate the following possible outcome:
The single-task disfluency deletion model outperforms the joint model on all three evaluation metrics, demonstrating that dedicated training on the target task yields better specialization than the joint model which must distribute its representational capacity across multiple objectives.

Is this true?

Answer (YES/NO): YES